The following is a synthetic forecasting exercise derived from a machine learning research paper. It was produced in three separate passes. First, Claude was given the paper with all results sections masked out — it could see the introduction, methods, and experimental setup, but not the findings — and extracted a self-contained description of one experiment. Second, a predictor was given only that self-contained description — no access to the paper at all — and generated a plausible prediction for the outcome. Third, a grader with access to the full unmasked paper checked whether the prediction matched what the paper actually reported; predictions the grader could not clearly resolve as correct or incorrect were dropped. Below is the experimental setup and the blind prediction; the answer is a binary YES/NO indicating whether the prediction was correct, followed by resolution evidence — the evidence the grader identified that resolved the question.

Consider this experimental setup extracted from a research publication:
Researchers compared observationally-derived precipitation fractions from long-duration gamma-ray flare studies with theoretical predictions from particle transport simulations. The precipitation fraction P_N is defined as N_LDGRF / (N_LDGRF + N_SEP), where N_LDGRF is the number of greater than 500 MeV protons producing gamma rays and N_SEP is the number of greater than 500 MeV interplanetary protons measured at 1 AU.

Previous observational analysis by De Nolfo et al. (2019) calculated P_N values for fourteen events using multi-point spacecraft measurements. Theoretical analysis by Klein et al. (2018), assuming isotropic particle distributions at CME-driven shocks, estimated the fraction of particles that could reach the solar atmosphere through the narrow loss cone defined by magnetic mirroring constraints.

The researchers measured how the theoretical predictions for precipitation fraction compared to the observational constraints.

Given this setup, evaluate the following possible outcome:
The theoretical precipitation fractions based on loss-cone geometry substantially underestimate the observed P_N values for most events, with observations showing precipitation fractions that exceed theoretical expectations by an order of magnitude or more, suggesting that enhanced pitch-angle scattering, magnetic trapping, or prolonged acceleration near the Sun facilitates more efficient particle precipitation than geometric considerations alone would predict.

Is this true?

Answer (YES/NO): NO